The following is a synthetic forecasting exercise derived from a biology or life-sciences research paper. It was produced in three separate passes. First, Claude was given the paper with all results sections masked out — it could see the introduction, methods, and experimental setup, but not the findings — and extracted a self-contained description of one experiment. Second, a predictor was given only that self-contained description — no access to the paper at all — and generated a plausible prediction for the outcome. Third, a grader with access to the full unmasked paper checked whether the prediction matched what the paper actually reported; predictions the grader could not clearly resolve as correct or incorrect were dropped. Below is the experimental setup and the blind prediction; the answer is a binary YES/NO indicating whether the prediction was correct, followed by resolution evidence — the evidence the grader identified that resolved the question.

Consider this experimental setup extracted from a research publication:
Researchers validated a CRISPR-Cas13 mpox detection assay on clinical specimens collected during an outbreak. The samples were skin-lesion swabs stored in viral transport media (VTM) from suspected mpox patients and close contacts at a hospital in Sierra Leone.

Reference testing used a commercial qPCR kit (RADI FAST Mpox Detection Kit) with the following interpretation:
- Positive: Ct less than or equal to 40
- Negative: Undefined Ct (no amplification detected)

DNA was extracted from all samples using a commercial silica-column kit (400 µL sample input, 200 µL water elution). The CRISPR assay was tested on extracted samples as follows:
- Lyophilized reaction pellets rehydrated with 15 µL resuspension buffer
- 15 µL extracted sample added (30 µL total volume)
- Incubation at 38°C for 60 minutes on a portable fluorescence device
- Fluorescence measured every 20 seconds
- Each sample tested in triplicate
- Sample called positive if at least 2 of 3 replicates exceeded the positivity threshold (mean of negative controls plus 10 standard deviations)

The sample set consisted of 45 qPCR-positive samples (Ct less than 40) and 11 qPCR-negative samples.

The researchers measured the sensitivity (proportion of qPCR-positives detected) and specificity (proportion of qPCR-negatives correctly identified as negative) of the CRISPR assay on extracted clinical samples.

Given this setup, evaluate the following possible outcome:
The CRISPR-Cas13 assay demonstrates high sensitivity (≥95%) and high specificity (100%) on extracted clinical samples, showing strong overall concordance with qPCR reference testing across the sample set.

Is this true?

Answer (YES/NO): YES